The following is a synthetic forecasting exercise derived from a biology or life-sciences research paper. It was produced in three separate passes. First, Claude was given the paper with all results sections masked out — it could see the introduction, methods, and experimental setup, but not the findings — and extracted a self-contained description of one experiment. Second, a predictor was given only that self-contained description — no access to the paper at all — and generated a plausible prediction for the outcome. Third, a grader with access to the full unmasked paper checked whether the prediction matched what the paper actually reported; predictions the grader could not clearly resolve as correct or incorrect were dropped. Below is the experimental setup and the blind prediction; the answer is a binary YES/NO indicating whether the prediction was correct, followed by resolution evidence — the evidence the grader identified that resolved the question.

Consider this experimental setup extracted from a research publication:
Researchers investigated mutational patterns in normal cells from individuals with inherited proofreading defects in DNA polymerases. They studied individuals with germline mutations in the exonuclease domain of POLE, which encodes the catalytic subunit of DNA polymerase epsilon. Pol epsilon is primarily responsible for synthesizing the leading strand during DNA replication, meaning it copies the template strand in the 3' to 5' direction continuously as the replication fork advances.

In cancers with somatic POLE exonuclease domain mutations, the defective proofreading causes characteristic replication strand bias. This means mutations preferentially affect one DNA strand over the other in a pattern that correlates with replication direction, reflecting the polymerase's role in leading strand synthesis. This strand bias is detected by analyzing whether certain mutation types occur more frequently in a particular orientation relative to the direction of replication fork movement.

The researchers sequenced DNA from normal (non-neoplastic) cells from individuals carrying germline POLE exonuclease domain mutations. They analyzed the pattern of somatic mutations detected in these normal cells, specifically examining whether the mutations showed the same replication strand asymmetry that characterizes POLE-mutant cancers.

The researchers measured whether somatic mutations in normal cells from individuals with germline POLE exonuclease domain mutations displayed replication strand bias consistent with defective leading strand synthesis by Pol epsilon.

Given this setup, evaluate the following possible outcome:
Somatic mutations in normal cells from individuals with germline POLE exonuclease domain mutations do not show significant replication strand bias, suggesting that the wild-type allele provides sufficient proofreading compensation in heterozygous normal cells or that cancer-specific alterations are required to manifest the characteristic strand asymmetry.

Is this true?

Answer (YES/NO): NO